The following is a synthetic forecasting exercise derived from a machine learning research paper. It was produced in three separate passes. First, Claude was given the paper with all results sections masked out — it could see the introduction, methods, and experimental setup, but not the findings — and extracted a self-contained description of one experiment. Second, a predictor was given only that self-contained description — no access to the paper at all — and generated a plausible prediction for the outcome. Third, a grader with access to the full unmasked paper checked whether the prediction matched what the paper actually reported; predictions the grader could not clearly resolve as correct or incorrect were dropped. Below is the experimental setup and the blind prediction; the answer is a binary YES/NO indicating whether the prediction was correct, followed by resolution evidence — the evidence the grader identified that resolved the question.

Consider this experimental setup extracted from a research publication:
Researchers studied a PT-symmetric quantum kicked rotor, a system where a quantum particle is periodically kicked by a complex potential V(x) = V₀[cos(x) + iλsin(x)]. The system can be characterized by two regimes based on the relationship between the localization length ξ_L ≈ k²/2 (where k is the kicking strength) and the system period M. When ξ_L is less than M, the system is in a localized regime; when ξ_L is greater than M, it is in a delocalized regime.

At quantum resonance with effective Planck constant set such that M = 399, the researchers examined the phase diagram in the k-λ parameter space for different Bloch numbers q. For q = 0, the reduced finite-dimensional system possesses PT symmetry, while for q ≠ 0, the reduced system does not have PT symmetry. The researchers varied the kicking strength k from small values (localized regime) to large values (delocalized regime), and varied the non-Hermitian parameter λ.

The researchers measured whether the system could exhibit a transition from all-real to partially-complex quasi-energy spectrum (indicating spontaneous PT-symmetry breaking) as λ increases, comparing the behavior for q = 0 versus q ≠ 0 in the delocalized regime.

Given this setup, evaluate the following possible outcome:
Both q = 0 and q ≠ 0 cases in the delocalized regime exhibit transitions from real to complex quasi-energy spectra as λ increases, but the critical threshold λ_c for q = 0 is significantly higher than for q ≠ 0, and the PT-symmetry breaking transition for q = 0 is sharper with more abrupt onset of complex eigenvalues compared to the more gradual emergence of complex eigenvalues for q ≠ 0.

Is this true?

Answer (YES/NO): NO